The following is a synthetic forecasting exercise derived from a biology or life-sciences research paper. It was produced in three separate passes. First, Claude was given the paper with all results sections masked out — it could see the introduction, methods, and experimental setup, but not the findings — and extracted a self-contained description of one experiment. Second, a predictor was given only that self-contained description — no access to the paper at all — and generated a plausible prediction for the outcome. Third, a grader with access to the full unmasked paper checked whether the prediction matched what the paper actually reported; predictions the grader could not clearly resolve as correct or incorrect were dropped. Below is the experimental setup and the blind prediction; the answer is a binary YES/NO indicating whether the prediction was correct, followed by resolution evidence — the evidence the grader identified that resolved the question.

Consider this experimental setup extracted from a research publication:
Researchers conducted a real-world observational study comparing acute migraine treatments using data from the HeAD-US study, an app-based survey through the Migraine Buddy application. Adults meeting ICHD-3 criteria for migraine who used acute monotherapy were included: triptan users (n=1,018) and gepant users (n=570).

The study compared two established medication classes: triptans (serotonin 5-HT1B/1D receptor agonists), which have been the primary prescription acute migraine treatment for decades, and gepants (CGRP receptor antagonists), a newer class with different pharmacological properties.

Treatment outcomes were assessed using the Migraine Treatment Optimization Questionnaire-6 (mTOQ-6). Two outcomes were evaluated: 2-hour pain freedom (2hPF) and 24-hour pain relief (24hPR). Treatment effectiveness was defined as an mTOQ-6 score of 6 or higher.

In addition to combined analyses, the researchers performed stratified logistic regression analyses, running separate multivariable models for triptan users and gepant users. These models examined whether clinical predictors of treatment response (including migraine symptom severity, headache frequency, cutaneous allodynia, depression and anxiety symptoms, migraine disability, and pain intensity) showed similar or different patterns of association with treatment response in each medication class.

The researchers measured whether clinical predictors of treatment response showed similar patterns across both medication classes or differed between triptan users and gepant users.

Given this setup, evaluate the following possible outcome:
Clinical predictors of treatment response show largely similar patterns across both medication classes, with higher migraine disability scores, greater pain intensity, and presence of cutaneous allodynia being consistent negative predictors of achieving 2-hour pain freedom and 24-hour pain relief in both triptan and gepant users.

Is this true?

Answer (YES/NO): NO